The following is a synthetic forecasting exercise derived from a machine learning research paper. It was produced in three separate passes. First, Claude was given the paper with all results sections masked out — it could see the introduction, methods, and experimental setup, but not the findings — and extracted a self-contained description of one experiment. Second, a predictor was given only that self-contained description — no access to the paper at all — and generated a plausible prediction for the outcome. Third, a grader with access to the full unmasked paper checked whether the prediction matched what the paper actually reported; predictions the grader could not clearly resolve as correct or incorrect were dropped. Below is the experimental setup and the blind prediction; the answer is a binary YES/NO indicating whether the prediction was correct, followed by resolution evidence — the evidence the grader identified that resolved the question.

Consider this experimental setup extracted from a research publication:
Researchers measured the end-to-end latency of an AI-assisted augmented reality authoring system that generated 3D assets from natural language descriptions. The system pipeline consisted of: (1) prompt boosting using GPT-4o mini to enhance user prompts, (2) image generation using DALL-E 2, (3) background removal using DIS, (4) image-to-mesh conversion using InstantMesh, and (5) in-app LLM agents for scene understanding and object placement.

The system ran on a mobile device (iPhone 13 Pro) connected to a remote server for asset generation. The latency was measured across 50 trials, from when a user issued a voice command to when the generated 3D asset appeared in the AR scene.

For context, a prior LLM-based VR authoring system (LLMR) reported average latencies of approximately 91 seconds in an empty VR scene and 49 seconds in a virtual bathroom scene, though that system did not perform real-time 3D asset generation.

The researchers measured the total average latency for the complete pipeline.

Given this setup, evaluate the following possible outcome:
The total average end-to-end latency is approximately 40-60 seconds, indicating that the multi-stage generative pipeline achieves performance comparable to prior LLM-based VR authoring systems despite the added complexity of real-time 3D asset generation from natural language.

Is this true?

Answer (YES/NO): NO